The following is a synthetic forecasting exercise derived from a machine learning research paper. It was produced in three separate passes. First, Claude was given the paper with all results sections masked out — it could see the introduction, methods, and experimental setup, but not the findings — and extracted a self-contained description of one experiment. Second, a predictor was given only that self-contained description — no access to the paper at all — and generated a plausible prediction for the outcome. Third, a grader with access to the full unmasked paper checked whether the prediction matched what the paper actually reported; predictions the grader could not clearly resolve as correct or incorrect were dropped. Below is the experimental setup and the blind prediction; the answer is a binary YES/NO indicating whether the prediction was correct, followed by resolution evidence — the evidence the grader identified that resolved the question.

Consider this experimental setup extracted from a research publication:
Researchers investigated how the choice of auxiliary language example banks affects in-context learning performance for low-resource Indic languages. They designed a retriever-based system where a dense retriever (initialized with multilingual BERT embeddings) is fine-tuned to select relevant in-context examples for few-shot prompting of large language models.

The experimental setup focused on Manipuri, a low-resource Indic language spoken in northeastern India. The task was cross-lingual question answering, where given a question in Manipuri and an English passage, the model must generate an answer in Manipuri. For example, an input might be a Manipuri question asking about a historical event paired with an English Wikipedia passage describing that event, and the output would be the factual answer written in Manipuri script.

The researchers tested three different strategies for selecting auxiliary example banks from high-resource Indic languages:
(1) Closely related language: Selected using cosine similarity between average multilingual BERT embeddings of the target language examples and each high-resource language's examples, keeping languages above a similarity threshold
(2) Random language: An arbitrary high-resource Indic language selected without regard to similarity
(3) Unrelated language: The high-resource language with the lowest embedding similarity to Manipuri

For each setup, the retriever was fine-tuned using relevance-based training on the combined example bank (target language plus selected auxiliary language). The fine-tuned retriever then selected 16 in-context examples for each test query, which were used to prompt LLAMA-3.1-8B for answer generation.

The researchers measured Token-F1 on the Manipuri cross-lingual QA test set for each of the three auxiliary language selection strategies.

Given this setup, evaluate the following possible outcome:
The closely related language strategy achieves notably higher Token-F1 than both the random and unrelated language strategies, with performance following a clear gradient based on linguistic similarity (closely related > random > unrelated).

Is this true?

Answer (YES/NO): NO